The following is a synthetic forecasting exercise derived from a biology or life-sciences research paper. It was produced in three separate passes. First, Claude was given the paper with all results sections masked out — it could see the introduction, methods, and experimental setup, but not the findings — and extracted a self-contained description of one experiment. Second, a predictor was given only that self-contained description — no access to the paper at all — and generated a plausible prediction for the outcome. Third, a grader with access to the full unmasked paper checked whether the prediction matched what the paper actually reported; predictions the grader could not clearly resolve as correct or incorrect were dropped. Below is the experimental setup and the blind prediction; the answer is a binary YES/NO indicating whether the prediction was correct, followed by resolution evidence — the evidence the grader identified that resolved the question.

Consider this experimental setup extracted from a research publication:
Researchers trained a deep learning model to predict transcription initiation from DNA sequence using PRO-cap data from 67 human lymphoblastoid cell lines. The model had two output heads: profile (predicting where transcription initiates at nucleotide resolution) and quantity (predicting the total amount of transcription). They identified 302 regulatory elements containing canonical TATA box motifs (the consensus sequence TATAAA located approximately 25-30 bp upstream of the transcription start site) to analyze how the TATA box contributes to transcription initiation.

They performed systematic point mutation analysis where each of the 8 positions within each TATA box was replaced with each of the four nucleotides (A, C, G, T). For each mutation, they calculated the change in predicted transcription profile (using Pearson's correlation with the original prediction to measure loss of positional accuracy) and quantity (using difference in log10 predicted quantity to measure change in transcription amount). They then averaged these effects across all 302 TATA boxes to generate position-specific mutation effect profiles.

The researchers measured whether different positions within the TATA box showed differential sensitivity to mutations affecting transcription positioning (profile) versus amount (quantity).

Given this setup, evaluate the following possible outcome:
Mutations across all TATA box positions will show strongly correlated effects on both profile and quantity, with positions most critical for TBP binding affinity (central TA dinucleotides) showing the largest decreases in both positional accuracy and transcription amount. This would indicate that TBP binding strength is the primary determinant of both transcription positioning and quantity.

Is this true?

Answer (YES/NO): YES